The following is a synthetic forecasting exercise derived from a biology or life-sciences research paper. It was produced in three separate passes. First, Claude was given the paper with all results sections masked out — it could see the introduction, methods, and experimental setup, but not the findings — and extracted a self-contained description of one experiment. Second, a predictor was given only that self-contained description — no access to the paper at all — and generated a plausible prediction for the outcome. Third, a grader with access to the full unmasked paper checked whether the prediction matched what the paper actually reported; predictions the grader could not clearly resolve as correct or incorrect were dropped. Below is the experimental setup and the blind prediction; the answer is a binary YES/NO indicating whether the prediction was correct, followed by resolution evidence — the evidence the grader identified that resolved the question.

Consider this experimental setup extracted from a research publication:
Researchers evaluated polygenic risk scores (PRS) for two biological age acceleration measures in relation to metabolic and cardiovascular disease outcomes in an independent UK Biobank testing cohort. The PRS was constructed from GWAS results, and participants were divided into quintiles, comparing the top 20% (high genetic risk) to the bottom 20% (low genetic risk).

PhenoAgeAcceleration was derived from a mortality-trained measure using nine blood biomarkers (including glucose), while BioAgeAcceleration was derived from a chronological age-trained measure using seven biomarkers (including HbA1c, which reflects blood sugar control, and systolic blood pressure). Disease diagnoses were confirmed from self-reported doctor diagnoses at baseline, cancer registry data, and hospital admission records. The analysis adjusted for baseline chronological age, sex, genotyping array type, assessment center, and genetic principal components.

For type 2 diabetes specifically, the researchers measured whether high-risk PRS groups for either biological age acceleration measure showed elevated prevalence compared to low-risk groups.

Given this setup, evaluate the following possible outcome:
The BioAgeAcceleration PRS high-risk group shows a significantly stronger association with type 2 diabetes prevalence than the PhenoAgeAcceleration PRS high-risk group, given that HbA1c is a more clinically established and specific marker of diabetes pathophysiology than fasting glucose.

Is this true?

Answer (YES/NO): NO